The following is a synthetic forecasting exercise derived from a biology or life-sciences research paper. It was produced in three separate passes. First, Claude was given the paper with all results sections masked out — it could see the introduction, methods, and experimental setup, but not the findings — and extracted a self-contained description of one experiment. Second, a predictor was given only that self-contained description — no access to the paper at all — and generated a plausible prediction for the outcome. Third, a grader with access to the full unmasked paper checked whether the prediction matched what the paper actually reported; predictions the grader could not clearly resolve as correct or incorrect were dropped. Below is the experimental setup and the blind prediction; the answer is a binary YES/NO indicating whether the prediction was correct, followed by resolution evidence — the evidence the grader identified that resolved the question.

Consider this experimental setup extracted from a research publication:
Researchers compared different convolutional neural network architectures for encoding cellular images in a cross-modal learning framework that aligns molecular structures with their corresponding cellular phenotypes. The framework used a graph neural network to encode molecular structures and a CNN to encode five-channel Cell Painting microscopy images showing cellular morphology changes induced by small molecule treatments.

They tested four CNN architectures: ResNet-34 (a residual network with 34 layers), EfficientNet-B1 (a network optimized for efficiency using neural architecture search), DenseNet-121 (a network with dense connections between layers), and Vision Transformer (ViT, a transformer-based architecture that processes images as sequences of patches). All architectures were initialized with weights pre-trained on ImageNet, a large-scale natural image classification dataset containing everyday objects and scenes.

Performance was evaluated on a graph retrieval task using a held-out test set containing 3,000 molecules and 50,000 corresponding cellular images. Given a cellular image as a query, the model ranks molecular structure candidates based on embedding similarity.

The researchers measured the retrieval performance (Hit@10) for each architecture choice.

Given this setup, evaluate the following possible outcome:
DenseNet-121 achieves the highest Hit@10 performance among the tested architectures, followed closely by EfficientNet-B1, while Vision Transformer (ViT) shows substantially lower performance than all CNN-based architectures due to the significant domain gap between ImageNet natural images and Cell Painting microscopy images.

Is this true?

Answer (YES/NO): NO